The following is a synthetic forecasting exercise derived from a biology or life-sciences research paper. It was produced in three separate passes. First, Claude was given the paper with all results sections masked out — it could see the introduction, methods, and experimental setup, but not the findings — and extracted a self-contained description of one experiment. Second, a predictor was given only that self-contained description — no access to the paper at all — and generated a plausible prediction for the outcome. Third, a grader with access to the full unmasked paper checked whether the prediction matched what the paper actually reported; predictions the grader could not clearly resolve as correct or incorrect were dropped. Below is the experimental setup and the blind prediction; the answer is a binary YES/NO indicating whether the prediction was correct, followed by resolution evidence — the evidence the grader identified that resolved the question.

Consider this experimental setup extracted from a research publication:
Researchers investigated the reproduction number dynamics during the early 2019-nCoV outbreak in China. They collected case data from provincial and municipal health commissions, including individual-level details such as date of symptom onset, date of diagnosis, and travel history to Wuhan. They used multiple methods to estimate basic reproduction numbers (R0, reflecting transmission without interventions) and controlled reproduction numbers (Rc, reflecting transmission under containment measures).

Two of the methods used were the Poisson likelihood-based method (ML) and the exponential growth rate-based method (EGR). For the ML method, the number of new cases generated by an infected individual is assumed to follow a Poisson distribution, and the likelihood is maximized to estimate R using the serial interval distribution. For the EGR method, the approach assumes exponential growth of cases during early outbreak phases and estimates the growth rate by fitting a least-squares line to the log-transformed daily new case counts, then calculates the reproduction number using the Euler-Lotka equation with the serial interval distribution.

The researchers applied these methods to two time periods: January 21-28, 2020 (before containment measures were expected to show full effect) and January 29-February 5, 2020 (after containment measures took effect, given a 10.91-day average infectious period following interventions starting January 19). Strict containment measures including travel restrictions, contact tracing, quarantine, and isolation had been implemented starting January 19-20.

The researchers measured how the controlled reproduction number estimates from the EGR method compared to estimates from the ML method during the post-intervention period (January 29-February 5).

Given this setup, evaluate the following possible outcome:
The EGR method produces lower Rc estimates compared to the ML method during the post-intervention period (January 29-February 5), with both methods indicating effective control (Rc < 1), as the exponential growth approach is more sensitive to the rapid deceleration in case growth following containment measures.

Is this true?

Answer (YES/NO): NO